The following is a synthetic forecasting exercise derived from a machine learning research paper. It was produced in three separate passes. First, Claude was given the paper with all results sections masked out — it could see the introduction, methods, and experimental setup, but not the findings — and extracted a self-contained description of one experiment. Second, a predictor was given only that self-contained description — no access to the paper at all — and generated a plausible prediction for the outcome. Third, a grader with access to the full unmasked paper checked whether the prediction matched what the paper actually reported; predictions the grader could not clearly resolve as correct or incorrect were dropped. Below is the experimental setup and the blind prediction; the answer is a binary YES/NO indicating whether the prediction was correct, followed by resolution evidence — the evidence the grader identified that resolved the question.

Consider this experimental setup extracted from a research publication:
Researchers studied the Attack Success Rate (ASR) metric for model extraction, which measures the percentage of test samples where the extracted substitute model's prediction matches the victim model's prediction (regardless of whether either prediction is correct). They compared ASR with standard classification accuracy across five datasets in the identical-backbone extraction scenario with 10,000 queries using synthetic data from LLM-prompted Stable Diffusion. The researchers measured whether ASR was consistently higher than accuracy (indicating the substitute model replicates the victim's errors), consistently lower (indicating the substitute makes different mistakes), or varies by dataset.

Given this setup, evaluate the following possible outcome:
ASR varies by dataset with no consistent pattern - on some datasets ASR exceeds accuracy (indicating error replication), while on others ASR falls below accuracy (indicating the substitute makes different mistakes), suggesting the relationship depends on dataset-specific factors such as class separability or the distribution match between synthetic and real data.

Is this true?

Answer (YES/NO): NO